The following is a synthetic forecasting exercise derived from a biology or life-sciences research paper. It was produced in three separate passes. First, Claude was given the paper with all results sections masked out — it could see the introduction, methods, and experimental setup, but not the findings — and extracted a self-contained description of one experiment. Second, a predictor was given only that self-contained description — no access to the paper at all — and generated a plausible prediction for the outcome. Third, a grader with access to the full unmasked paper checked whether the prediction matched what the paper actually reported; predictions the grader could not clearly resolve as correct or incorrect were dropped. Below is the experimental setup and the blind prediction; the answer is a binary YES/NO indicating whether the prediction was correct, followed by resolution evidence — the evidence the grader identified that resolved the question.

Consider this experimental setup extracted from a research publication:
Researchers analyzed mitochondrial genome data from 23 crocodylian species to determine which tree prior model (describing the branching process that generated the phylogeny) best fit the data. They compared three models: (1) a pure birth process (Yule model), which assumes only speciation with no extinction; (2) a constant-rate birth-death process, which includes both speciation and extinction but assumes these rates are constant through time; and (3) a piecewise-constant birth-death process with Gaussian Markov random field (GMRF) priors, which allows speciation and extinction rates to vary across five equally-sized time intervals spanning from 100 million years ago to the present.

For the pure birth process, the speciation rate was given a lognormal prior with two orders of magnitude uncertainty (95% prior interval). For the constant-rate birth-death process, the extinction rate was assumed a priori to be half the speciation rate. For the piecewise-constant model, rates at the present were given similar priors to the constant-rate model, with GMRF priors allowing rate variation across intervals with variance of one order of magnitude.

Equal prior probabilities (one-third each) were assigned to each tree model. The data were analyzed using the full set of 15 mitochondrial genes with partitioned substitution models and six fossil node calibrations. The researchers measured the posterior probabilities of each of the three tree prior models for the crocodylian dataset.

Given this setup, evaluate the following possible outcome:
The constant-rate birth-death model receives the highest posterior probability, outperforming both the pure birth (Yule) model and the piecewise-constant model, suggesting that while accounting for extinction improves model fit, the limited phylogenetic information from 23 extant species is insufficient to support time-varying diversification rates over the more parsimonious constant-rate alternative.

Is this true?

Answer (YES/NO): NO